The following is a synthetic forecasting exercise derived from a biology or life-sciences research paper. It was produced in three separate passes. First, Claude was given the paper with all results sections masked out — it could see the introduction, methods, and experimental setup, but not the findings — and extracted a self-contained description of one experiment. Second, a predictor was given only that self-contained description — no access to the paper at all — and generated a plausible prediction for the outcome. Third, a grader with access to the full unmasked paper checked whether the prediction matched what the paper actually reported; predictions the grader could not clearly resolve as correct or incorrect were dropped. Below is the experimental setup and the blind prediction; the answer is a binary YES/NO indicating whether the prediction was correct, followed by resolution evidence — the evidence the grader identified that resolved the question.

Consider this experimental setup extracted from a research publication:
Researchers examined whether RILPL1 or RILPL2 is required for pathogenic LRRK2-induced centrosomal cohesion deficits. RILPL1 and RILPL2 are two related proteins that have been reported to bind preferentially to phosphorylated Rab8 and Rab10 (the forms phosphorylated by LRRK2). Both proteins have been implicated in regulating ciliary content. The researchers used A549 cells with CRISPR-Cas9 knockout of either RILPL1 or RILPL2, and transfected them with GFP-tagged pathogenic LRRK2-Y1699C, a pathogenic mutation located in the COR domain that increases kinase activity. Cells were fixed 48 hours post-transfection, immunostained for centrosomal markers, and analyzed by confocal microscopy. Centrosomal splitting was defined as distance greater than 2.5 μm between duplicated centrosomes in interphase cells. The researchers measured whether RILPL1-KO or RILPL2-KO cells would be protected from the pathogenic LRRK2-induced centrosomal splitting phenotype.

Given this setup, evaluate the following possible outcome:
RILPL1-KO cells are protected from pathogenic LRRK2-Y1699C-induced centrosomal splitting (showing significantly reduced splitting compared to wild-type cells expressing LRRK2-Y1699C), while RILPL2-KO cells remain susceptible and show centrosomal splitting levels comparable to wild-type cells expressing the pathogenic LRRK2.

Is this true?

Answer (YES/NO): YES